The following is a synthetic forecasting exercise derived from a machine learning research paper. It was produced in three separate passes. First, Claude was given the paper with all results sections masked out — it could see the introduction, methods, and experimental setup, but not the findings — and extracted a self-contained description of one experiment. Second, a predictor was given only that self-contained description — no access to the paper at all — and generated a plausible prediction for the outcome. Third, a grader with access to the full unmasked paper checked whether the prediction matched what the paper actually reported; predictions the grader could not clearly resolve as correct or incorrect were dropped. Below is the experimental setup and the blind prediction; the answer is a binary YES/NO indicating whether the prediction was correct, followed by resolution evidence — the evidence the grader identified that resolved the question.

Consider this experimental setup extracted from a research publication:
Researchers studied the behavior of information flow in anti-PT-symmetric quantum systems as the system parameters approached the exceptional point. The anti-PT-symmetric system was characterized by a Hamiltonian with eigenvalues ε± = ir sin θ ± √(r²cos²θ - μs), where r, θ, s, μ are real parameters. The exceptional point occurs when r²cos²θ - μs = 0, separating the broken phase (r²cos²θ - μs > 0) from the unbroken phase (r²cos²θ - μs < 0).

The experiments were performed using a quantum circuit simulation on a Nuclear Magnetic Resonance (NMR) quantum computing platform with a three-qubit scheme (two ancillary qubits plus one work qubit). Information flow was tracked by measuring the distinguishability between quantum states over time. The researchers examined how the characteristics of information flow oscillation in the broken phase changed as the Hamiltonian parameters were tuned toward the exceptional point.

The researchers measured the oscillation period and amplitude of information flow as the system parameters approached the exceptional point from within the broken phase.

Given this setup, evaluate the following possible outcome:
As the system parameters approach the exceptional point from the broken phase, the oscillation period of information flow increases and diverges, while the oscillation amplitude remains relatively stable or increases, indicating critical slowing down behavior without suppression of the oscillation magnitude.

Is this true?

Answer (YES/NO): YES